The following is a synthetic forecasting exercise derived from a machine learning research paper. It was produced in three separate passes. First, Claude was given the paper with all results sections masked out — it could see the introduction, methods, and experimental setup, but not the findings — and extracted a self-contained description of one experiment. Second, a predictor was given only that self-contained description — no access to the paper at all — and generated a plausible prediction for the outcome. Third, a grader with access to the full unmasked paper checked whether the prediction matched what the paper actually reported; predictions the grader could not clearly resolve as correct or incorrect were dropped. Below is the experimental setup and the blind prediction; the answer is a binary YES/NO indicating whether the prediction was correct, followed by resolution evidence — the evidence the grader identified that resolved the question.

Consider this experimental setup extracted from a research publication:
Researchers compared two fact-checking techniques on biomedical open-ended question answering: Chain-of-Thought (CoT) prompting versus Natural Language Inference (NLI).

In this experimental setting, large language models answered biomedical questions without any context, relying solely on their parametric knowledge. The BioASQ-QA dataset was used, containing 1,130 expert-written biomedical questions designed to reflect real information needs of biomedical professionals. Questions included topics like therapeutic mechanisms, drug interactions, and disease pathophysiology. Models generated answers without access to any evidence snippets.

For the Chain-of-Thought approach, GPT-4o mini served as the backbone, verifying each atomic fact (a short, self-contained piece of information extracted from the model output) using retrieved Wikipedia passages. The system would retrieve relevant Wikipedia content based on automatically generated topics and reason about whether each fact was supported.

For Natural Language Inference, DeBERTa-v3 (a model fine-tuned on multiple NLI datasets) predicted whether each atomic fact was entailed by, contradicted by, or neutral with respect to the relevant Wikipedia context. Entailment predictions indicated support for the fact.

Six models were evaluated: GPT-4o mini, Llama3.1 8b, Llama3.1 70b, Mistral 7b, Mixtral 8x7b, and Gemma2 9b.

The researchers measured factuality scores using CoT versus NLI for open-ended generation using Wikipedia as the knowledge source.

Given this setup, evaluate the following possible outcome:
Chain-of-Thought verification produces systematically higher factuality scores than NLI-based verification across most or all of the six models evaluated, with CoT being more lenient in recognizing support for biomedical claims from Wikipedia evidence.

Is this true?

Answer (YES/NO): YES